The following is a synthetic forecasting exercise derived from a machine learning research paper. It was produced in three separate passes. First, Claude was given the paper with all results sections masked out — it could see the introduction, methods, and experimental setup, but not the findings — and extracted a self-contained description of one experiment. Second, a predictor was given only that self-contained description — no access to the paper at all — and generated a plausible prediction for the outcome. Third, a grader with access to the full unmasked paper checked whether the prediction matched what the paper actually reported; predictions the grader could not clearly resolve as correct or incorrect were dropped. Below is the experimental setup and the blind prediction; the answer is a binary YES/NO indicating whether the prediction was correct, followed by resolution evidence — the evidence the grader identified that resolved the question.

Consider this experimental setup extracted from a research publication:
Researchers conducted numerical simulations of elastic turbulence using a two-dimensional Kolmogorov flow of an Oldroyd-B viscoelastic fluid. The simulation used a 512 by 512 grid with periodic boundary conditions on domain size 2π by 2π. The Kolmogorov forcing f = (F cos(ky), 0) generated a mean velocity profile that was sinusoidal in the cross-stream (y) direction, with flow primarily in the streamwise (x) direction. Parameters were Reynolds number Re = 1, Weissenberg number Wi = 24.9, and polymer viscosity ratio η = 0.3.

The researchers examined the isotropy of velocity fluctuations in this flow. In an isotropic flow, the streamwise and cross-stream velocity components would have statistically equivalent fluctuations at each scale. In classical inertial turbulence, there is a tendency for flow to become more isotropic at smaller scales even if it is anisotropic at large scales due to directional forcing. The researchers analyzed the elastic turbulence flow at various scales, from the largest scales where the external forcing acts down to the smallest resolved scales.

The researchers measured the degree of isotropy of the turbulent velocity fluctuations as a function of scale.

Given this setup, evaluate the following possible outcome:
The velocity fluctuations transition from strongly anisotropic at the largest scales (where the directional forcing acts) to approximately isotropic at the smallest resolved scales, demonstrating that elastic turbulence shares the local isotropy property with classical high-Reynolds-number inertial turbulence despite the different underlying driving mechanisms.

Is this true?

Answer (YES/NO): NO